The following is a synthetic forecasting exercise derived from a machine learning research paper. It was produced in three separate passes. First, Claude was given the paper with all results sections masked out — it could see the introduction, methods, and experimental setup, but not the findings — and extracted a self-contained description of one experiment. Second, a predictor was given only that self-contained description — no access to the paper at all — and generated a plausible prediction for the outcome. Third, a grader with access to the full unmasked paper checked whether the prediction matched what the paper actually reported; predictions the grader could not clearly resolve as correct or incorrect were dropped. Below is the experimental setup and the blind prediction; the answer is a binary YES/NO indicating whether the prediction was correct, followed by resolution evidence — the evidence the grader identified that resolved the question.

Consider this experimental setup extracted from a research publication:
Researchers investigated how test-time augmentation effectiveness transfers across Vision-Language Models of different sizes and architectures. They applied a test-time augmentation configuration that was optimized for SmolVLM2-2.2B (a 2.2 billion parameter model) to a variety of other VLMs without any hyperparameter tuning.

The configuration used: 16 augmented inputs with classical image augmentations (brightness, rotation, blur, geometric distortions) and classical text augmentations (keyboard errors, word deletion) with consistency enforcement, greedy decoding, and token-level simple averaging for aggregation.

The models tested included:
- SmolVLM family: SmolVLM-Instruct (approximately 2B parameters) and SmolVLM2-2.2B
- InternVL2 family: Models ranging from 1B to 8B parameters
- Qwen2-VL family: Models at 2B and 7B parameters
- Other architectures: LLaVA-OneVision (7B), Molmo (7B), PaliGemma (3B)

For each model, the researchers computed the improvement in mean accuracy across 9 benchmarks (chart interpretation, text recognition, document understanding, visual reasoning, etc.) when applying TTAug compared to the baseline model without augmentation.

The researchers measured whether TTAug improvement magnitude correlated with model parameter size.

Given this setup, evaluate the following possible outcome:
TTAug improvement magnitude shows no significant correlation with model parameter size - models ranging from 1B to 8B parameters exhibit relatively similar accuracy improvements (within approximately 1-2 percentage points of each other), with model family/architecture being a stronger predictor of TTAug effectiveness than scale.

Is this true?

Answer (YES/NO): NO